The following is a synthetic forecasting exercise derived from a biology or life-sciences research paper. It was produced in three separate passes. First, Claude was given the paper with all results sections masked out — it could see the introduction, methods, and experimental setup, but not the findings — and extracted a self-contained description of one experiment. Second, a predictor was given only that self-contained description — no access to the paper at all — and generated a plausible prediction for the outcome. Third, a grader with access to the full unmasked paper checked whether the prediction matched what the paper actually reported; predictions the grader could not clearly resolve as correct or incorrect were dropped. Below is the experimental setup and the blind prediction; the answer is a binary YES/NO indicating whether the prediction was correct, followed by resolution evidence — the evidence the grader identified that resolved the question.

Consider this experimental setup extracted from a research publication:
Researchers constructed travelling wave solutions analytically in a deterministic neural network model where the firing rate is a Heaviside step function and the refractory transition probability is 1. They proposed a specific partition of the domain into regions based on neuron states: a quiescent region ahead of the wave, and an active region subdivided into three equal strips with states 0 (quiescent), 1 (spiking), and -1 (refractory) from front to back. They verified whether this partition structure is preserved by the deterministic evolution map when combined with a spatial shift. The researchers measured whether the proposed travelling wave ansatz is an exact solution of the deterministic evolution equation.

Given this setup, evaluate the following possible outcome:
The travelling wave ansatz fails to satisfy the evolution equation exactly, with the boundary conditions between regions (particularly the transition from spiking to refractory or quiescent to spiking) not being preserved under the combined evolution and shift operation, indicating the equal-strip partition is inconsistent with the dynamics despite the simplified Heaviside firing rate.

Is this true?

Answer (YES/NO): NO